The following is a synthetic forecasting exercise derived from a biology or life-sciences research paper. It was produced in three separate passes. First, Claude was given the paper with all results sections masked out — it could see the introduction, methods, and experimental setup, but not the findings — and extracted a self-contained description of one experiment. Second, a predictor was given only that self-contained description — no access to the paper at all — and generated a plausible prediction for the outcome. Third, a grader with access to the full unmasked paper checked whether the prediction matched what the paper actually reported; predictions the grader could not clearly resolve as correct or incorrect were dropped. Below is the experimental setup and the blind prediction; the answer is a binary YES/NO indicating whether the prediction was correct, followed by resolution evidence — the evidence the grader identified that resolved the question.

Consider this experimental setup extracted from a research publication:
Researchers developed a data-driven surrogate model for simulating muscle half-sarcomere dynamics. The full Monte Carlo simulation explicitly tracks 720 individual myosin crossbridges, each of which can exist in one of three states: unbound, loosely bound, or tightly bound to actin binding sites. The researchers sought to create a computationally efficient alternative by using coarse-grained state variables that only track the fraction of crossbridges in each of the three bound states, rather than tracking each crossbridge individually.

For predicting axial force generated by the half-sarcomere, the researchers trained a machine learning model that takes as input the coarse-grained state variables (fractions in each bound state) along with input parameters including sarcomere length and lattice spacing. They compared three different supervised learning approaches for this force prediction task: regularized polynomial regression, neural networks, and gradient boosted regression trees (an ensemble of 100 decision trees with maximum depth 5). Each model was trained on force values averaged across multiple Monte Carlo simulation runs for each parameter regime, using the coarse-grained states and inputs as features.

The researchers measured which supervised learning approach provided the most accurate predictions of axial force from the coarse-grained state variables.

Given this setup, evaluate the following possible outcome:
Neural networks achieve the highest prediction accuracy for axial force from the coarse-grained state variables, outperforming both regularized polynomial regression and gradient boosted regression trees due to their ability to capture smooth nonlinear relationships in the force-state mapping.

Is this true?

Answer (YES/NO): NO